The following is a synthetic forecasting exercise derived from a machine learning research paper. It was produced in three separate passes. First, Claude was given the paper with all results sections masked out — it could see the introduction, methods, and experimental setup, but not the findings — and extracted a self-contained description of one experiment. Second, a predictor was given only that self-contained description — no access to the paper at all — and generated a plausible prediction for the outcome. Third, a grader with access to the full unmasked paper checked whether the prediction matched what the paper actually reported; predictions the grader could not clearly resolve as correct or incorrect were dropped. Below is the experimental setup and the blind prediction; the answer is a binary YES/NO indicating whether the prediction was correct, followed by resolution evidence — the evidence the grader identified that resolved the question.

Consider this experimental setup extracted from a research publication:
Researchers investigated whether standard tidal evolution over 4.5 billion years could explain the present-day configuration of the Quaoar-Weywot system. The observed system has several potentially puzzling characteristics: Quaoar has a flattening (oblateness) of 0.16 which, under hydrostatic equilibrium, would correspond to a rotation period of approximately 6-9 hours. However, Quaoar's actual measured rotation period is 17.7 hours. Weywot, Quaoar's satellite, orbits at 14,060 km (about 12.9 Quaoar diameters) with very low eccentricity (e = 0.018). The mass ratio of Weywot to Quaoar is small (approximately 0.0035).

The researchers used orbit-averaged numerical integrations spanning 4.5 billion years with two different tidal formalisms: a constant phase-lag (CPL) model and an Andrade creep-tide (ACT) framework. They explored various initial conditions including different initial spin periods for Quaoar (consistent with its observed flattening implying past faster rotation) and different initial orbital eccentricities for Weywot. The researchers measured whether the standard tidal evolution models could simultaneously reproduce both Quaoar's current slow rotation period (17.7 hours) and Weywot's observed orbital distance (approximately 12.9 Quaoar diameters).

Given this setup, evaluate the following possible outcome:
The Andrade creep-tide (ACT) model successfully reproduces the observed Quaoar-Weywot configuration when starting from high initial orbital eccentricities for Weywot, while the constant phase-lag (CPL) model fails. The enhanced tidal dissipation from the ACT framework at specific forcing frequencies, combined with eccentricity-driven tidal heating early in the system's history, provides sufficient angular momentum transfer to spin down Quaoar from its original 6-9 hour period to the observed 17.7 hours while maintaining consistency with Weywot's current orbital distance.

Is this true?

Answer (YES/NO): NO